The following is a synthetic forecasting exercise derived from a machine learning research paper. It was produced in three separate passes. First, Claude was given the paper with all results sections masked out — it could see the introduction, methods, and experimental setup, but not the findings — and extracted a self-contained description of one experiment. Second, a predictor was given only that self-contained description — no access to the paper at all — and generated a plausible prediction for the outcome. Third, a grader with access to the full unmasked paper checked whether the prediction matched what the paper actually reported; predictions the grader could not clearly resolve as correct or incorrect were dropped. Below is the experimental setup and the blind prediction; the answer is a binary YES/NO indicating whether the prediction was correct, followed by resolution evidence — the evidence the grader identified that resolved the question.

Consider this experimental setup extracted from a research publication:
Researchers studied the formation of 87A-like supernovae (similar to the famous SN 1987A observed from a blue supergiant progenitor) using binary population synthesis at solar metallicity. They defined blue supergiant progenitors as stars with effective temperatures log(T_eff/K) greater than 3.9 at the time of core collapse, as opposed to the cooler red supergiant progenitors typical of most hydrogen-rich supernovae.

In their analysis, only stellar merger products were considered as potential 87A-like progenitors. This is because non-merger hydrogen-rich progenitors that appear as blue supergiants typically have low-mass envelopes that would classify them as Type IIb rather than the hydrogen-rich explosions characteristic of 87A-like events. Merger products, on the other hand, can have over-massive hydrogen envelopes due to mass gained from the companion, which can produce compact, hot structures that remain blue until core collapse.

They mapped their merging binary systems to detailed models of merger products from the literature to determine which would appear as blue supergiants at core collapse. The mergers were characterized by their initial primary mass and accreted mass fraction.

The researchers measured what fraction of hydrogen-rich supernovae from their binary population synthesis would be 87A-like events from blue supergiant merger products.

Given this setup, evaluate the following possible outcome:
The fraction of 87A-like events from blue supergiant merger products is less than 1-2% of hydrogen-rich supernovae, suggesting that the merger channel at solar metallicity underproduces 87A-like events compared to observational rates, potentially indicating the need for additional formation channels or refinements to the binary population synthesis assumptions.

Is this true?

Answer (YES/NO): YES